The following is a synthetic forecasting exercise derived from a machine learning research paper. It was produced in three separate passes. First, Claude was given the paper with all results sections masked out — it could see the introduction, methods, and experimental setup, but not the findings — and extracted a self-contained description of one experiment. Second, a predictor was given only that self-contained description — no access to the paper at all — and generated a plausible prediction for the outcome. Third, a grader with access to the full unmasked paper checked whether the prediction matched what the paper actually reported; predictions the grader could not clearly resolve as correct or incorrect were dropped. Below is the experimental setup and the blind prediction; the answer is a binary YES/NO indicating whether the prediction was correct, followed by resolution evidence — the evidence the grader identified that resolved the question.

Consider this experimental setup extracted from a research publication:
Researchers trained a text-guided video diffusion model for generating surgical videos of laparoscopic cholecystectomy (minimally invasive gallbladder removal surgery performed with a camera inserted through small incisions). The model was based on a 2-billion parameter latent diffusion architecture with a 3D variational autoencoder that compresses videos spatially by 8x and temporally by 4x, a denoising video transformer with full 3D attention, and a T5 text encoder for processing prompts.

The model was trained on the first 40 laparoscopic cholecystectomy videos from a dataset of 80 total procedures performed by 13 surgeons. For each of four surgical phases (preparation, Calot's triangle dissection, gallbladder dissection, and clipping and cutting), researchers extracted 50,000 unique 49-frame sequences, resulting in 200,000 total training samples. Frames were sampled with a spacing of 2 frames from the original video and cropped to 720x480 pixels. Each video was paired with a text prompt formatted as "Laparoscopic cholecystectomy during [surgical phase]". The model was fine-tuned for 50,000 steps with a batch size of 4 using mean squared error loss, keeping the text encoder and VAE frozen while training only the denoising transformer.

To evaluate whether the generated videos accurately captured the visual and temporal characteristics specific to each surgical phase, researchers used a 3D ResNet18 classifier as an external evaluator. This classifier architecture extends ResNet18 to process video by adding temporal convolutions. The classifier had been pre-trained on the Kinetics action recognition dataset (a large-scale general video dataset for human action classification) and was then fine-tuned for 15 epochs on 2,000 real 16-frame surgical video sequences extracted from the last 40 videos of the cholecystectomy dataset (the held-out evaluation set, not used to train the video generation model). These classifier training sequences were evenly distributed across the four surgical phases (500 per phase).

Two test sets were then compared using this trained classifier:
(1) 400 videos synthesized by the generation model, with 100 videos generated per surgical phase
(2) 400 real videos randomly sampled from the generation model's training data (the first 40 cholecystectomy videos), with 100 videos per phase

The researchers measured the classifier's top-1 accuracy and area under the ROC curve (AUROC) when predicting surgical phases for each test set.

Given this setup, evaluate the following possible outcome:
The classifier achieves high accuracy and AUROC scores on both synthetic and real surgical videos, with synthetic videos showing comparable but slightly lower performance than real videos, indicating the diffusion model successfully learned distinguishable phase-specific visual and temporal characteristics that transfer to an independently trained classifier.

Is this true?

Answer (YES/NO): NO